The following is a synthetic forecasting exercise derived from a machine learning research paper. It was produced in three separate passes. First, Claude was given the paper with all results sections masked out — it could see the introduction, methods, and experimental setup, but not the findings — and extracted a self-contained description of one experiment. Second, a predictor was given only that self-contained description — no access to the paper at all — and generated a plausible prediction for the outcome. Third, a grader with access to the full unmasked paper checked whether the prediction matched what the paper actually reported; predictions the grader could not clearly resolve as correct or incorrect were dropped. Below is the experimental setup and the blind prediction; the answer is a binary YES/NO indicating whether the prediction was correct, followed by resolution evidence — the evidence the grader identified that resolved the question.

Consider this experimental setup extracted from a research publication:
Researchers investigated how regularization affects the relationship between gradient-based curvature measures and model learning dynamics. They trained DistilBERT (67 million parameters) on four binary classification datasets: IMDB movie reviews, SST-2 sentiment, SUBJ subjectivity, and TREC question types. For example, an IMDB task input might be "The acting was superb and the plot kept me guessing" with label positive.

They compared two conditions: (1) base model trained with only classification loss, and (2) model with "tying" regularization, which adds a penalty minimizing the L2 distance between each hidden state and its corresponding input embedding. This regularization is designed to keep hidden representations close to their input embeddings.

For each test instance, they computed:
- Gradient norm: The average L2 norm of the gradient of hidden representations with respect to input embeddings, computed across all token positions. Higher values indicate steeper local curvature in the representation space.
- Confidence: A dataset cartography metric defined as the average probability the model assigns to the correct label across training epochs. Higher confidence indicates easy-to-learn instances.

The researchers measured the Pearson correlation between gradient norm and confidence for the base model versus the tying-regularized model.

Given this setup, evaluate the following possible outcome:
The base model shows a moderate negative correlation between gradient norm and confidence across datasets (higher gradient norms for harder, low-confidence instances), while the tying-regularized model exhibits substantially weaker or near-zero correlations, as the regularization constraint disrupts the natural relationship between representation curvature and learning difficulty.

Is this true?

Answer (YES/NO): YES